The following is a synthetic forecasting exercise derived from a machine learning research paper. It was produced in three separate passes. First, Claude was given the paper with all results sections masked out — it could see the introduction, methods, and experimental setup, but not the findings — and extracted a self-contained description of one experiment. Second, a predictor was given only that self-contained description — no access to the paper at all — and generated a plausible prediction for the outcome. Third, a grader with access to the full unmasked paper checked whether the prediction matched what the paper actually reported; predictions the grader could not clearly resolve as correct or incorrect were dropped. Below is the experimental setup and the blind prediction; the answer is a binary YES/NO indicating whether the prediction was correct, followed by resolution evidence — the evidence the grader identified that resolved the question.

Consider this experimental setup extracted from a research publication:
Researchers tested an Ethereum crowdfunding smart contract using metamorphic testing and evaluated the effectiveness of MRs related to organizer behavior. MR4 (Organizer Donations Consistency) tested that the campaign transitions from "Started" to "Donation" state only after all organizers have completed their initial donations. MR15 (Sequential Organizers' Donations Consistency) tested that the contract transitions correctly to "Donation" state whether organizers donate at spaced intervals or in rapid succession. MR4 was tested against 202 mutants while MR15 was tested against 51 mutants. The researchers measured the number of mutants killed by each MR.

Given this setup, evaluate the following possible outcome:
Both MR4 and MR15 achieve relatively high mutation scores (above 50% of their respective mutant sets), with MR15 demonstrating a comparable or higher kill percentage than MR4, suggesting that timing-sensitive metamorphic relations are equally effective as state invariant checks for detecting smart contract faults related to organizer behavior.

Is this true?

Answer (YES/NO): NO